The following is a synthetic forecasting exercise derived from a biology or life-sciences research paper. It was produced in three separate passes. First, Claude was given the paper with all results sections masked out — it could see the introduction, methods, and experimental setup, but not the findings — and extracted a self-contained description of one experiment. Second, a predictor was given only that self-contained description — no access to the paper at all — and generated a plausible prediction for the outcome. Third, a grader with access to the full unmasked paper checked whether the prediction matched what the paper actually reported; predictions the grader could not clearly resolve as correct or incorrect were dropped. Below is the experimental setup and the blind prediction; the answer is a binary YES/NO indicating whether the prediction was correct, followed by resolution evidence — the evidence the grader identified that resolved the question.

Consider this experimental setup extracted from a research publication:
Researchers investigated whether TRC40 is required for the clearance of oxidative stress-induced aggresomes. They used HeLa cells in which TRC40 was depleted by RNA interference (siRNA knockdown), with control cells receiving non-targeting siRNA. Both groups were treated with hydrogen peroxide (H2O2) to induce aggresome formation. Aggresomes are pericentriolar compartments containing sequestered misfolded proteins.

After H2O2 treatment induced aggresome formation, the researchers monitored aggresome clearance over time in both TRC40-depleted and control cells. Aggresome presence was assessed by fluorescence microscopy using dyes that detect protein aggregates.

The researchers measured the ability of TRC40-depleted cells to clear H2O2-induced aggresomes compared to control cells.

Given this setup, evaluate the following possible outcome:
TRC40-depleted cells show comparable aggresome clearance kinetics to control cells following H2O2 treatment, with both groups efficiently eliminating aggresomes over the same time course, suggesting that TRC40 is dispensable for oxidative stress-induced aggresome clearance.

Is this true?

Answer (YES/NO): NO